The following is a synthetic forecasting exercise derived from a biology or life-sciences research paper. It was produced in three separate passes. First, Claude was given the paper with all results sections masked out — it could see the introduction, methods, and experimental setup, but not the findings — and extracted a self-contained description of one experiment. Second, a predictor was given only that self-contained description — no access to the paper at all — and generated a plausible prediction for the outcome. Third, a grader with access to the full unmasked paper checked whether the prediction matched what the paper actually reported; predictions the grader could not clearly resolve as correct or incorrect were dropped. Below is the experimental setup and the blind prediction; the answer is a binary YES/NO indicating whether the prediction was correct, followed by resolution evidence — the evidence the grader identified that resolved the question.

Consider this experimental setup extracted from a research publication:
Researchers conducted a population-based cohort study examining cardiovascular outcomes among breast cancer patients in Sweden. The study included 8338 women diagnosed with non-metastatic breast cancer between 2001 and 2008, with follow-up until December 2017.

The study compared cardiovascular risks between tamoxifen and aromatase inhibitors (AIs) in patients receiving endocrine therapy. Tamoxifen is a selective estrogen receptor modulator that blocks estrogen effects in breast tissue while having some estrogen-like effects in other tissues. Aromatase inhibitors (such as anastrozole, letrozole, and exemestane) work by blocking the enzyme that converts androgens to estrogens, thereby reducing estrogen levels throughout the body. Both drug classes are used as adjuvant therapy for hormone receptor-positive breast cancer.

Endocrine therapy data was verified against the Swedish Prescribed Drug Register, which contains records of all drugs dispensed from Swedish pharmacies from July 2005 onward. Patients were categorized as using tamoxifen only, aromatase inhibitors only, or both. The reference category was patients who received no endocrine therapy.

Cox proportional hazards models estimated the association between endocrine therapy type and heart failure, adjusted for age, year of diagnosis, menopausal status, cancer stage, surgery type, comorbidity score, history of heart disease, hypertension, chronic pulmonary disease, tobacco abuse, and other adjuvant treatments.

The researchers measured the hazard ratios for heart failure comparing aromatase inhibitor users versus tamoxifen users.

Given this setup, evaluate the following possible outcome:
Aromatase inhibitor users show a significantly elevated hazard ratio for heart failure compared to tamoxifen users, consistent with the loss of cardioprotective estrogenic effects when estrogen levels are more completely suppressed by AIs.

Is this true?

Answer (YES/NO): NO